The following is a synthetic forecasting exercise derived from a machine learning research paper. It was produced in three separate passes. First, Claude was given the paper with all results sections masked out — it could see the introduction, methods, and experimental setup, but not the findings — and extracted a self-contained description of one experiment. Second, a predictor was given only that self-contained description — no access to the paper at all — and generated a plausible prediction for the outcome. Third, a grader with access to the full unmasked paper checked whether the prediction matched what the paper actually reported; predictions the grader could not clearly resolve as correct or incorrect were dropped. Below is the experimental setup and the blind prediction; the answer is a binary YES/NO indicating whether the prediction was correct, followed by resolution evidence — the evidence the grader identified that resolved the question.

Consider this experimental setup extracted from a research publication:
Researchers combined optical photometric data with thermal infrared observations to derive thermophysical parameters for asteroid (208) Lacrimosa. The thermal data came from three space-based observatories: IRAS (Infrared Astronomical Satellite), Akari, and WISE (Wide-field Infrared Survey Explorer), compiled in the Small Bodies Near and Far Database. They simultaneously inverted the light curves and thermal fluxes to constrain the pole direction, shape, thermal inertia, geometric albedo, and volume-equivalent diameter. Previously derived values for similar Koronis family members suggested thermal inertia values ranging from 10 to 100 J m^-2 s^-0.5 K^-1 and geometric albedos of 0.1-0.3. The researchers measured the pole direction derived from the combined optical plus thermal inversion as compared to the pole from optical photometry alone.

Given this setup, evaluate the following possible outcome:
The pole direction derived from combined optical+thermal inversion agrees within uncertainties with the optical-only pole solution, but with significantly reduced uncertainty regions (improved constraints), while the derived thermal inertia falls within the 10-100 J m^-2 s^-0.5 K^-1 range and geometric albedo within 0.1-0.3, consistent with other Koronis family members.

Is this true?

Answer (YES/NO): NO